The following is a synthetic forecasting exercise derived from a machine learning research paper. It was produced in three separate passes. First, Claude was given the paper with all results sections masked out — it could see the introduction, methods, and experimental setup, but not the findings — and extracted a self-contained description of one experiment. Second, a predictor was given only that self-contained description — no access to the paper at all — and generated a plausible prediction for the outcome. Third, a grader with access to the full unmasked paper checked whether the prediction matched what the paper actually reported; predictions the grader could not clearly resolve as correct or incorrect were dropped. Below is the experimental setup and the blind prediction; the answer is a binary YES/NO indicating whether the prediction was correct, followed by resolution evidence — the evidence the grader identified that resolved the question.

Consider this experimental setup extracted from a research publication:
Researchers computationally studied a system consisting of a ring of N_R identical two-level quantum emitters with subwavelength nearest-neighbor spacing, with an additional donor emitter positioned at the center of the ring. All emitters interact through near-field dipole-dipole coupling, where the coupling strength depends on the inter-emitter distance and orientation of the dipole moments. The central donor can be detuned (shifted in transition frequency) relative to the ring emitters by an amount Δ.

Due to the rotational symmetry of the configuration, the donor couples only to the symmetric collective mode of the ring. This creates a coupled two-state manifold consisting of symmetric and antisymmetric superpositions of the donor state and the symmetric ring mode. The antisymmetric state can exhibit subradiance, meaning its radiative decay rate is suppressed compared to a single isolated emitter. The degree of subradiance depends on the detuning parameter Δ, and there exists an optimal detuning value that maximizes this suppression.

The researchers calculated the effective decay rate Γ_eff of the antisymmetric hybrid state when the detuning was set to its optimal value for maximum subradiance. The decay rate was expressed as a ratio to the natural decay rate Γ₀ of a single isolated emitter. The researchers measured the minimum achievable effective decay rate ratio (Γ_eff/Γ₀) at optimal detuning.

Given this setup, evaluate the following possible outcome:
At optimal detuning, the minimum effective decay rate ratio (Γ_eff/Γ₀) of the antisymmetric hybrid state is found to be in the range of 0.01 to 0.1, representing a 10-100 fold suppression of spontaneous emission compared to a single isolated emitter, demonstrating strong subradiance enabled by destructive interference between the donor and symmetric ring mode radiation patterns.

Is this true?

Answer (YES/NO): NO